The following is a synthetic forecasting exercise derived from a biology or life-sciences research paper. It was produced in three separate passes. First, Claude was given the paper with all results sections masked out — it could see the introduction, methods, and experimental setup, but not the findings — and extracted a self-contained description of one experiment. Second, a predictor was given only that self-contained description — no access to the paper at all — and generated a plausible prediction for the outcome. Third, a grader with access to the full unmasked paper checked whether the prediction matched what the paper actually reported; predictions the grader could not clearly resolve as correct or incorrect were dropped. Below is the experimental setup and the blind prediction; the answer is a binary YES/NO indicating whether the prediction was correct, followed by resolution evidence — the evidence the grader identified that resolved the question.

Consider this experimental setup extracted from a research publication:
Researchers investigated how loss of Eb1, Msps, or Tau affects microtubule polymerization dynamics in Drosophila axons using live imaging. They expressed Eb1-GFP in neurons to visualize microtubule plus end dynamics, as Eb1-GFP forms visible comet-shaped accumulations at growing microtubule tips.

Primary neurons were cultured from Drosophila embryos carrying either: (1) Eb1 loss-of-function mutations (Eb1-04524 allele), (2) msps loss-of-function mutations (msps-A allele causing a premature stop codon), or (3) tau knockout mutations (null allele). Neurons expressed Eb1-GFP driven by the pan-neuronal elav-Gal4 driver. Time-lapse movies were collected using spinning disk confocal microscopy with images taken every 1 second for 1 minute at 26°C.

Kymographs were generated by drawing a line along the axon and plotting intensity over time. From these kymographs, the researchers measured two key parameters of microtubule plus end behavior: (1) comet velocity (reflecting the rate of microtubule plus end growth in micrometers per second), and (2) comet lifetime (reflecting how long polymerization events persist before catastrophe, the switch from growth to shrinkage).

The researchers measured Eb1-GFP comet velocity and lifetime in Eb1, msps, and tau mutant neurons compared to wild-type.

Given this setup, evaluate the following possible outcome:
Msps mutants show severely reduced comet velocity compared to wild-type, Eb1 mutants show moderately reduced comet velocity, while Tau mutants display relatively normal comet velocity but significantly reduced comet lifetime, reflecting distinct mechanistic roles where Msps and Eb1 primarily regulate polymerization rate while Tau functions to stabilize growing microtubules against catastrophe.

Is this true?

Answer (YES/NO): NO